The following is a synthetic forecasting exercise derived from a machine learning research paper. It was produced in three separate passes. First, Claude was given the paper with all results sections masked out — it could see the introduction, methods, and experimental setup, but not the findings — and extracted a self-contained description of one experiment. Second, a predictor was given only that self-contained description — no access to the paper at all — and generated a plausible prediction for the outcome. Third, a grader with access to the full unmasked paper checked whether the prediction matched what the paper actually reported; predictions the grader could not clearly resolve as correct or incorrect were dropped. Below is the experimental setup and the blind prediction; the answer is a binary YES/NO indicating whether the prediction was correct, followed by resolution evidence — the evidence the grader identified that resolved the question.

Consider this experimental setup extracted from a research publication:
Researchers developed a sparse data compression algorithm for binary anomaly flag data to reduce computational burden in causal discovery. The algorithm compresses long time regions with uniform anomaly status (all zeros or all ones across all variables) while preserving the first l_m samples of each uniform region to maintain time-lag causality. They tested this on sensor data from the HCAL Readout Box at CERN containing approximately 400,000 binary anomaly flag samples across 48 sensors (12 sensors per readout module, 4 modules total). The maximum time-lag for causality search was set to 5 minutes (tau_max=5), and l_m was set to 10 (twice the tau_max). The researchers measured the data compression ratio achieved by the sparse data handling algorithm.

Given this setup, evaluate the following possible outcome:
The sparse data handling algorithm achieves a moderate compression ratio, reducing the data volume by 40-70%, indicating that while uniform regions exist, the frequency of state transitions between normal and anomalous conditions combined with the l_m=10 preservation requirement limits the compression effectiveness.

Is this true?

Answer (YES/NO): NO